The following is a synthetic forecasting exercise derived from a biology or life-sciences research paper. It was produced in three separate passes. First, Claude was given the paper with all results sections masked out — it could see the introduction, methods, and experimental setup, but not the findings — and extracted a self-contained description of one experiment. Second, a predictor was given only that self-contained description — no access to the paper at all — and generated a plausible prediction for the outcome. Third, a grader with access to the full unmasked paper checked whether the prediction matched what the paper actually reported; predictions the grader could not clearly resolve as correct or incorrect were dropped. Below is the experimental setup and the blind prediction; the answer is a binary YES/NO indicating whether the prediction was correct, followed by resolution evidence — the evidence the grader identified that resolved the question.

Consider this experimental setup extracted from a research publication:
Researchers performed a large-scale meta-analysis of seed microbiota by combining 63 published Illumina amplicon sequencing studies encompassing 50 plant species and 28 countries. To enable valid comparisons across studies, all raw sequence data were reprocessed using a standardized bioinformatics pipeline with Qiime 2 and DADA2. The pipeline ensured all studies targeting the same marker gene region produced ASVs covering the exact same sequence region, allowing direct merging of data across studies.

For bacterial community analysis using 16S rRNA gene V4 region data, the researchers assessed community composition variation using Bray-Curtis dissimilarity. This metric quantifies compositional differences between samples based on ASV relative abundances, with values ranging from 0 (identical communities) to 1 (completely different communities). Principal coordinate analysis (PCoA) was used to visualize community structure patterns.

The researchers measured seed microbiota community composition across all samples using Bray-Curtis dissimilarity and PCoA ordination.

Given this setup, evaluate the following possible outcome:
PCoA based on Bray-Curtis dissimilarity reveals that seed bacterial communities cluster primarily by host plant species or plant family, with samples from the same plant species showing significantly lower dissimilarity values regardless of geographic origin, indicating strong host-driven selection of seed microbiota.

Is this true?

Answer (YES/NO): NO